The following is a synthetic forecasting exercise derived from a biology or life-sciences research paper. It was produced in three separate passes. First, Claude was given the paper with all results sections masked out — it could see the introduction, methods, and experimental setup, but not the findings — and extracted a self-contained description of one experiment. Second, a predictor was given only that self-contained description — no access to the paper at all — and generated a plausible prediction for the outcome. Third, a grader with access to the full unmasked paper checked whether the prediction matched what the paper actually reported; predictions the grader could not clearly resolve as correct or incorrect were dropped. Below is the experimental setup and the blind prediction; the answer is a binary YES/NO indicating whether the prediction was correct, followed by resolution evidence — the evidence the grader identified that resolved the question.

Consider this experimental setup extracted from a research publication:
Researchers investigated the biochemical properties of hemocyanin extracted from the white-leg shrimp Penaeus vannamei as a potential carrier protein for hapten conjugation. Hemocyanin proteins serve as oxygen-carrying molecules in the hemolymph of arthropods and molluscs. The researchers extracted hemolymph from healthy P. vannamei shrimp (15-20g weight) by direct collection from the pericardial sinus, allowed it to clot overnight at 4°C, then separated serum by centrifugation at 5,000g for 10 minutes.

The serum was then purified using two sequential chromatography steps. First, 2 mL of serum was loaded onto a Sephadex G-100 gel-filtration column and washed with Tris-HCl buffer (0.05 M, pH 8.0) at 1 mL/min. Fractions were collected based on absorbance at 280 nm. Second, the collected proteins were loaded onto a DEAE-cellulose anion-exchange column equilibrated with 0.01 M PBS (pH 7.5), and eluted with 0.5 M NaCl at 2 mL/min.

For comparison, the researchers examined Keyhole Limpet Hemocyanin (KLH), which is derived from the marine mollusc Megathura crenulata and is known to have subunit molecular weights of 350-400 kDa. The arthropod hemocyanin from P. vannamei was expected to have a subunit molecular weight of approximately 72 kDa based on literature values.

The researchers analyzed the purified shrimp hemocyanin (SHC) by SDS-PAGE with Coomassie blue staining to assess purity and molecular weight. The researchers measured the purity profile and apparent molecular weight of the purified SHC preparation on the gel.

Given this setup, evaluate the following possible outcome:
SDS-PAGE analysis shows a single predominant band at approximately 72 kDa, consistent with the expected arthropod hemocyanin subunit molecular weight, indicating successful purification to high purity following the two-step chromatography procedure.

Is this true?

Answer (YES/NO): YES